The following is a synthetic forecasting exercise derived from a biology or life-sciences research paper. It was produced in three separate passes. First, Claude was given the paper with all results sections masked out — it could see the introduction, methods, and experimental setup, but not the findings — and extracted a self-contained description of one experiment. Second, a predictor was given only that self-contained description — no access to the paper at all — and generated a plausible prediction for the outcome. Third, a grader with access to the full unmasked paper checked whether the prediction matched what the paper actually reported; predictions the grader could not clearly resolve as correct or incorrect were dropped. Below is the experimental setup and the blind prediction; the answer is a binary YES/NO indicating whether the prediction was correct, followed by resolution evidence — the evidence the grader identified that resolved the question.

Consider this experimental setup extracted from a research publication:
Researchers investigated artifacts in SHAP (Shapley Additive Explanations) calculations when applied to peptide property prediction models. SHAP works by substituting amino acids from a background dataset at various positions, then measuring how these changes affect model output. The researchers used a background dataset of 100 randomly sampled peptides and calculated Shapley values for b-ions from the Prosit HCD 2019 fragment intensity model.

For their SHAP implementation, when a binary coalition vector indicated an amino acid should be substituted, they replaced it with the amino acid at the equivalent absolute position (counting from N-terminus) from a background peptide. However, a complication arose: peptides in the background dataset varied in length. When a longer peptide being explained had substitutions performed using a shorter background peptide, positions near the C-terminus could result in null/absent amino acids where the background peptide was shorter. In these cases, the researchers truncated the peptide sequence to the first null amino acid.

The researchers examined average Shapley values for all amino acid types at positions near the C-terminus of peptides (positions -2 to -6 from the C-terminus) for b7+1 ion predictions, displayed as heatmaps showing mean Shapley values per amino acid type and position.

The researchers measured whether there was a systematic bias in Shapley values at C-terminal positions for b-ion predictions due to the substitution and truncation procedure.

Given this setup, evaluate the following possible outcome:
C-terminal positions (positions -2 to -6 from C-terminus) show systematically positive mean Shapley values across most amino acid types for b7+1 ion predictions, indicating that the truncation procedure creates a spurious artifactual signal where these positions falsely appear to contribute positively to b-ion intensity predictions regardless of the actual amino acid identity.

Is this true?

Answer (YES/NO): YES